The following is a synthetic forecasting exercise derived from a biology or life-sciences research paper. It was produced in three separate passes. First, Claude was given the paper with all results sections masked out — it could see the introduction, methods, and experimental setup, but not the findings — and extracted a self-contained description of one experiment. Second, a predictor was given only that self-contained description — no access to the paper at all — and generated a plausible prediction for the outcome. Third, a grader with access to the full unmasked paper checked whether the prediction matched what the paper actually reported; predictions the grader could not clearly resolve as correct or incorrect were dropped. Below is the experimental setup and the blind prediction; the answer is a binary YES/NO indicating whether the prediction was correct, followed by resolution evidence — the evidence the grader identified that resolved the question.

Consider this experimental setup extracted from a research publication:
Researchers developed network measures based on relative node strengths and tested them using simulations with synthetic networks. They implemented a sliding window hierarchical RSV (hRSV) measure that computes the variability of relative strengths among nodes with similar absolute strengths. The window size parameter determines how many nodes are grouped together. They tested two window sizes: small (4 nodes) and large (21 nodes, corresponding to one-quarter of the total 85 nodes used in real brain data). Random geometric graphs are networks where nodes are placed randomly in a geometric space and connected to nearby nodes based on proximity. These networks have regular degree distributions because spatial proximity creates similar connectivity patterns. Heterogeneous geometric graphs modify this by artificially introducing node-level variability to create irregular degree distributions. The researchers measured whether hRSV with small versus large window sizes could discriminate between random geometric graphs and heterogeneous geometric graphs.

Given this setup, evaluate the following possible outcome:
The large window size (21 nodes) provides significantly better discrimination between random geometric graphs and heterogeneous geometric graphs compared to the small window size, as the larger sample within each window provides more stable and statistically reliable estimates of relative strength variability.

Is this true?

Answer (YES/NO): NO